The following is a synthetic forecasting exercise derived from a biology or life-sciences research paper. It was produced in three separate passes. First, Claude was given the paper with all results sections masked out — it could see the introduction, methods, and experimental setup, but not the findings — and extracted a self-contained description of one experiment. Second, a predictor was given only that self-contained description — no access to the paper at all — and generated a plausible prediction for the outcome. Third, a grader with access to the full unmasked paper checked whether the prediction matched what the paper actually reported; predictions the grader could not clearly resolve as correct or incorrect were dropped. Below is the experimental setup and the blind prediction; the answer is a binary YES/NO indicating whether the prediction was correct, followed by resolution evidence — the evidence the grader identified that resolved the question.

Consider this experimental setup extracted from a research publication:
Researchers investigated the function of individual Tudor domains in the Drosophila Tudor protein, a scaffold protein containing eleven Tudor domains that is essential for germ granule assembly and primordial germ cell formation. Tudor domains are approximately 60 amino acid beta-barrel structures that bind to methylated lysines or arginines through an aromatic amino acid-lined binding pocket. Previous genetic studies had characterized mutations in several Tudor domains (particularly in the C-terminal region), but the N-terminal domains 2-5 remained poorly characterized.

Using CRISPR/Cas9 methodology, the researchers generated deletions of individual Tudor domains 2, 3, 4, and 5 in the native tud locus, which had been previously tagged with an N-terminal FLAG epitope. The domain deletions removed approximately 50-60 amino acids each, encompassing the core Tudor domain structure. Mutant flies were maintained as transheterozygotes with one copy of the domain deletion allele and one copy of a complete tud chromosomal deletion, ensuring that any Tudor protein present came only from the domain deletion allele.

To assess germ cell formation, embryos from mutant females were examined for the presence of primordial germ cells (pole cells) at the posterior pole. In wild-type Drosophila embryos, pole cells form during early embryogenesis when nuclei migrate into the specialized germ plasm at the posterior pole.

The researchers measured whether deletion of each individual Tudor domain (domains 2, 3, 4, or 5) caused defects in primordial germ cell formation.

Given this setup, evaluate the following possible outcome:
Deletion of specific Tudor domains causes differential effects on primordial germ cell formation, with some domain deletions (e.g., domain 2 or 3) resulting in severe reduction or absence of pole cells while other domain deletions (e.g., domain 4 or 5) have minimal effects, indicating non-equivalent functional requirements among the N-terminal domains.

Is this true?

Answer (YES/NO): NO